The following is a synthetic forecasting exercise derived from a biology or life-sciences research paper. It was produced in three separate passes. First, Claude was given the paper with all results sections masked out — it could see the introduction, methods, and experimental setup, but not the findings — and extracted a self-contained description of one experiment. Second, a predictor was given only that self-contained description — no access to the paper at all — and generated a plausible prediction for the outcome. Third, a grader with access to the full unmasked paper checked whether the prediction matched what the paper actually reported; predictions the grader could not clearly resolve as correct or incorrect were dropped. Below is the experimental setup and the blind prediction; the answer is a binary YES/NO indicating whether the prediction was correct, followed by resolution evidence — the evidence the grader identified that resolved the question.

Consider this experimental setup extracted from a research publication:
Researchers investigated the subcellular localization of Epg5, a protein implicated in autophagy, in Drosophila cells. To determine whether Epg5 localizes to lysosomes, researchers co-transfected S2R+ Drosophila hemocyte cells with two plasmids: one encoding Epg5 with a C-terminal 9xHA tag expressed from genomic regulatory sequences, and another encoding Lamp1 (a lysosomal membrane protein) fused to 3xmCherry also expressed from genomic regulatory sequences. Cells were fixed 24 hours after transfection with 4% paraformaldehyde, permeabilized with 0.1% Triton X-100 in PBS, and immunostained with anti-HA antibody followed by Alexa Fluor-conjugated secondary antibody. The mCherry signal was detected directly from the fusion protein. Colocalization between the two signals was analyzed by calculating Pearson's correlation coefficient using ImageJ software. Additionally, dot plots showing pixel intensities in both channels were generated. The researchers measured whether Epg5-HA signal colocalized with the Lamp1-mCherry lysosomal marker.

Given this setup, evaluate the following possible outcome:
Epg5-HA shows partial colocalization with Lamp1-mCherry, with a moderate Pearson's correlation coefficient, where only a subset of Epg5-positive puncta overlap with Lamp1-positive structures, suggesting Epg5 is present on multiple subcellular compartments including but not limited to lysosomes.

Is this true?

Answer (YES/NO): YES